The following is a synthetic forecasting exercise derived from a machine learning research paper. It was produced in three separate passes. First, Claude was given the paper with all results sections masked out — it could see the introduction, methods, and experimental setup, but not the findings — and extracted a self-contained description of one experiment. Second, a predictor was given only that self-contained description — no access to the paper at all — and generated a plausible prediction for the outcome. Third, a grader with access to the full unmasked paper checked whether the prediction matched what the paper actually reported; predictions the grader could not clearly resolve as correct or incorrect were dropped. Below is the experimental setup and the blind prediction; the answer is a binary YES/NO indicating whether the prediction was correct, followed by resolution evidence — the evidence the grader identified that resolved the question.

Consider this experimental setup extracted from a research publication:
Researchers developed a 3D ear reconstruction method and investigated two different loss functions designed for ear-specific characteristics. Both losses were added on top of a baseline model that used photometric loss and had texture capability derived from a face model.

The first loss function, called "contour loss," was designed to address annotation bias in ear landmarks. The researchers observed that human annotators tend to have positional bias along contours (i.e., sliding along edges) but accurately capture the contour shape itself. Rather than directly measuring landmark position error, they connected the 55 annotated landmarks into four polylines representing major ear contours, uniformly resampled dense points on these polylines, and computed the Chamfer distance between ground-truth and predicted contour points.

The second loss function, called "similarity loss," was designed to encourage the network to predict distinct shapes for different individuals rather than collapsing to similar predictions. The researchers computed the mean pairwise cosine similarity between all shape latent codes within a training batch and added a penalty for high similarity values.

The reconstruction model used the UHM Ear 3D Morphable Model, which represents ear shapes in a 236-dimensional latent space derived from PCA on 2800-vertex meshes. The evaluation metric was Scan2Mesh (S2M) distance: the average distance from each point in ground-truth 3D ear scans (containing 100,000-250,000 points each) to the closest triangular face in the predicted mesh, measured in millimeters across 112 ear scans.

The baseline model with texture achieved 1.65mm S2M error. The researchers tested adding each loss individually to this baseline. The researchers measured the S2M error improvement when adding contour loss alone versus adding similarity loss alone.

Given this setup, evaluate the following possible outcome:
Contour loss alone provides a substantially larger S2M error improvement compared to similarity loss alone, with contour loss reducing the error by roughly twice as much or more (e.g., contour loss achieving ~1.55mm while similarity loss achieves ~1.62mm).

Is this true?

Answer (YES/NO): YES